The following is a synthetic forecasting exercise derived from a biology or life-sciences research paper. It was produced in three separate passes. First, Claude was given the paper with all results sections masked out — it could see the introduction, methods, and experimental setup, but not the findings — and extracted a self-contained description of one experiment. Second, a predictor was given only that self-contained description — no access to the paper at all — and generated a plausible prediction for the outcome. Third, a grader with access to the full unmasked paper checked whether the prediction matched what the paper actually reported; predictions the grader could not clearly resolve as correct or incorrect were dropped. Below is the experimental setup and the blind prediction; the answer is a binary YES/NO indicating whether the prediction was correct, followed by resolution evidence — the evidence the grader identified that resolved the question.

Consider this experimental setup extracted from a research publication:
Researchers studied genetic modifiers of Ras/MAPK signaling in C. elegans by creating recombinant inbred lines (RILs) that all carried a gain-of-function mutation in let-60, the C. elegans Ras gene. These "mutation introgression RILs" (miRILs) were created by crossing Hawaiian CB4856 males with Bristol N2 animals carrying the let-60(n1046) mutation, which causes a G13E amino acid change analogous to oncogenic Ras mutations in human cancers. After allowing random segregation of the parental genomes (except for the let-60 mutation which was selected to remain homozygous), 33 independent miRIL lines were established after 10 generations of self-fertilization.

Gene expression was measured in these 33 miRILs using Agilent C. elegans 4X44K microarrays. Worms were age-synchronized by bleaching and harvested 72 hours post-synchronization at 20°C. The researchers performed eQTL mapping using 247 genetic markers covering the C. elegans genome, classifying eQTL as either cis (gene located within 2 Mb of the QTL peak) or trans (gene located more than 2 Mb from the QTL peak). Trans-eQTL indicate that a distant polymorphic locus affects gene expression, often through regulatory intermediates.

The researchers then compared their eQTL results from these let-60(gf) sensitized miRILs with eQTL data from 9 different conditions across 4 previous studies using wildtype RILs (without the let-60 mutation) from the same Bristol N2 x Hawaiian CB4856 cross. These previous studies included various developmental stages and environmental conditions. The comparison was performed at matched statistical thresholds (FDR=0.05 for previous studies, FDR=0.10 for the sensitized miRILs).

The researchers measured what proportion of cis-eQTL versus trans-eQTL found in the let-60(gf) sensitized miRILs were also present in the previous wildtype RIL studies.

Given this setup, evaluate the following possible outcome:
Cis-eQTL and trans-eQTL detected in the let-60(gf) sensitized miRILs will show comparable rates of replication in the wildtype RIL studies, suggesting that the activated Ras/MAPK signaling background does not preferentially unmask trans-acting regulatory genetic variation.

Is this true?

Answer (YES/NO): NO